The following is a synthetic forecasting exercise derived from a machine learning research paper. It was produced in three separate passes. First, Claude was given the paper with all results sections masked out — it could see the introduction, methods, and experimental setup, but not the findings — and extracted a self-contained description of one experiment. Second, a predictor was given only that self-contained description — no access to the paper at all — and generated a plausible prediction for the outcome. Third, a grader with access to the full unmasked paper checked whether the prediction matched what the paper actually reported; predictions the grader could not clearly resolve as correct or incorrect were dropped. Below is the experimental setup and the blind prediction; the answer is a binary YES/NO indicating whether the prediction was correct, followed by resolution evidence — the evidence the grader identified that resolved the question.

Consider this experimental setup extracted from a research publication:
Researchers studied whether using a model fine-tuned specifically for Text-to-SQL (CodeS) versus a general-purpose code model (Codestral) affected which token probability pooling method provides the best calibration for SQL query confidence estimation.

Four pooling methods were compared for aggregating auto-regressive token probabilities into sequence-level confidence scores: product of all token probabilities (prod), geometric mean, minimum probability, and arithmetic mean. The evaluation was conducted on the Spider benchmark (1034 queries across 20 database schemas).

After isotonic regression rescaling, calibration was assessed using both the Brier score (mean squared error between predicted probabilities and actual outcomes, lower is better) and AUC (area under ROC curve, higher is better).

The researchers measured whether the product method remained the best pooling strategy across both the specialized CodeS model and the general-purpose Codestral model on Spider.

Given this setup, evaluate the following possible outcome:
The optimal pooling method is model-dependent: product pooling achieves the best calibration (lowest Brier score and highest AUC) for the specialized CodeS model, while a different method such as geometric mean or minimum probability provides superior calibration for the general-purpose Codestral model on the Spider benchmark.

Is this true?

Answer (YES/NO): NO